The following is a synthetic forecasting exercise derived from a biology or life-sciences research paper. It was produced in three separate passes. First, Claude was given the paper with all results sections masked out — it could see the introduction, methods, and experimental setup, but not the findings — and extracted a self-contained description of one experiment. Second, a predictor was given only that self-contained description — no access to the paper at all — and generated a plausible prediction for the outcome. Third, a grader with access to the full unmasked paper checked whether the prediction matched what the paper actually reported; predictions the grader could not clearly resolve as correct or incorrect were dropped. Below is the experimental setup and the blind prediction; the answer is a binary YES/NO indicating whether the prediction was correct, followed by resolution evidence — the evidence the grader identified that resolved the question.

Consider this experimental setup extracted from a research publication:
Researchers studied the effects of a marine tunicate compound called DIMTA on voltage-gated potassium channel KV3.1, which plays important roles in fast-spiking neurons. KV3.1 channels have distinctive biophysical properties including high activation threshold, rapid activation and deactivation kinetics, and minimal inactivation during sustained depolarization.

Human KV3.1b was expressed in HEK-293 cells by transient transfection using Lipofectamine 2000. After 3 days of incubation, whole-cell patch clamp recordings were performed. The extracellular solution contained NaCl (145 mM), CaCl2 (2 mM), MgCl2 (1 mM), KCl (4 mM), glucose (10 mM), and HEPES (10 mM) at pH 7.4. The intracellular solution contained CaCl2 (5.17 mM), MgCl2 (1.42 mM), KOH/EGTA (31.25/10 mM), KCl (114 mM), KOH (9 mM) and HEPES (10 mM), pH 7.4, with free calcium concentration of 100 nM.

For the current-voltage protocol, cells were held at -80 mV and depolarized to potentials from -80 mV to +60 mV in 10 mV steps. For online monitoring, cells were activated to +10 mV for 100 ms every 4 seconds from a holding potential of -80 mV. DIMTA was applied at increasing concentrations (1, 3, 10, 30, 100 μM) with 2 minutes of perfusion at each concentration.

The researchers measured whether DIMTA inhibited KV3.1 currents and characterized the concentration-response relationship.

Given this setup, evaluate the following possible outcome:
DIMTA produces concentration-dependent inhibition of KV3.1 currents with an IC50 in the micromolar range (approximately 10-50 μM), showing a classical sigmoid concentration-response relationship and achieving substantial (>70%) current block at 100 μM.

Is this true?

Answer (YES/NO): YES